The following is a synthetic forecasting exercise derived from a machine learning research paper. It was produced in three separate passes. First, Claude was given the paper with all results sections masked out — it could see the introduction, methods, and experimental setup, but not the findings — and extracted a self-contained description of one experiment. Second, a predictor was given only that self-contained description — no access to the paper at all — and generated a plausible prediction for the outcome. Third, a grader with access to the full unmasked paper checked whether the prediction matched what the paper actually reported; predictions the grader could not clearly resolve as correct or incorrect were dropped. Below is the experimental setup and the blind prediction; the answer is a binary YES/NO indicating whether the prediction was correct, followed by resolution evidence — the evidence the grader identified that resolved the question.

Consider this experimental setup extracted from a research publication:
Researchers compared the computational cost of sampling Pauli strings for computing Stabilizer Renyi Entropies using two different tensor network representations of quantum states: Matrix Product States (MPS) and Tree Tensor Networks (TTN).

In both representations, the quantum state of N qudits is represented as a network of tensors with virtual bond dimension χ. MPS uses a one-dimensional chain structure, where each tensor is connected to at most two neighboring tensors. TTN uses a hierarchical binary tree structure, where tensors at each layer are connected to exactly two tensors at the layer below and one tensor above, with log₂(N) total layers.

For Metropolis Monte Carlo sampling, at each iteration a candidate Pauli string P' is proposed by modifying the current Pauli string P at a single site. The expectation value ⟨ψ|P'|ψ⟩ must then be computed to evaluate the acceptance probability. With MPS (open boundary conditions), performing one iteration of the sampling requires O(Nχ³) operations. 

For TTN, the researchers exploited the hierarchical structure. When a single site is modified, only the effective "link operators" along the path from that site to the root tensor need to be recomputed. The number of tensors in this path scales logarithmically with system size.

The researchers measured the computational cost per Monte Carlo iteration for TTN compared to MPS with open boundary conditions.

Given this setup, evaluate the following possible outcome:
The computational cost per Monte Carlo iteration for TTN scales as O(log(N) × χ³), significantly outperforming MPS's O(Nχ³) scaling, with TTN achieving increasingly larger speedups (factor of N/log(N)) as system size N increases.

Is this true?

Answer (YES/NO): NO